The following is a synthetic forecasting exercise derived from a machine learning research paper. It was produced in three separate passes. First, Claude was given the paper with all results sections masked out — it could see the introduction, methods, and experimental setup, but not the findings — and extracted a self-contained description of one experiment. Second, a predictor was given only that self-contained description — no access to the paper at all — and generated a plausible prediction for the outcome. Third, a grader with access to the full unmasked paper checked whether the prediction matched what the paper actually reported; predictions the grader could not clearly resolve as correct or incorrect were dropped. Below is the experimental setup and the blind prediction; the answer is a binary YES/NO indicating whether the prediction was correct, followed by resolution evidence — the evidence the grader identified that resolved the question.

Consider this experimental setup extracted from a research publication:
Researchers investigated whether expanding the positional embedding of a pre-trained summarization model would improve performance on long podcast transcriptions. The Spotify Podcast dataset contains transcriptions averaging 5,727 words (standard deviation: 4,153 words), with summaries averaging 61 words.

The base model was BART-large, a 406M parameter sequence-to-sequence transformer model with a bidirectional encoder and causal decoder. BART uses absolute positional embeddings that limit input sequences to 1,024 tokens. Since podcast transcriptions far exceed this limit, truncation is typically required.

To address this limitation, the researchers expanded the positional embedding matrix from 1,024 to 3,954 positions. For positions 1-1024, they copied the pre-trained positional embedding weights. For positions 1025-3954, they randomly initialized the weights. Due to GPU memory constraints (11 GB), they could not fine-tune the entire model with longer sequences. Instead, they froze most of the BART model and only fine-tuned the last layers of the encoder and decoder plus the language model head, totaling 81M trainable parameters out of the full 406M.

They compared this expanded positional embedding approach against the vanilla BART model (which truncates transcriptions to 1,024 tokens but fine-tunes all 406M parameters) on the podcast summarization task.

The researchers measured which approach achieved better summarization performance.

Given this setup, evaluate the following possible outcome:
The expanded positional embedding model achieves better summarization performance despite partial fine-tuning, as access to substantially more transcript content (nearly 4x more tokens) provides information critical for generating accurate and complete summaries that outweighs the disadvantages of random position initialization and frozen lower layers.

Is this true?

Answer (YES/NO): NO